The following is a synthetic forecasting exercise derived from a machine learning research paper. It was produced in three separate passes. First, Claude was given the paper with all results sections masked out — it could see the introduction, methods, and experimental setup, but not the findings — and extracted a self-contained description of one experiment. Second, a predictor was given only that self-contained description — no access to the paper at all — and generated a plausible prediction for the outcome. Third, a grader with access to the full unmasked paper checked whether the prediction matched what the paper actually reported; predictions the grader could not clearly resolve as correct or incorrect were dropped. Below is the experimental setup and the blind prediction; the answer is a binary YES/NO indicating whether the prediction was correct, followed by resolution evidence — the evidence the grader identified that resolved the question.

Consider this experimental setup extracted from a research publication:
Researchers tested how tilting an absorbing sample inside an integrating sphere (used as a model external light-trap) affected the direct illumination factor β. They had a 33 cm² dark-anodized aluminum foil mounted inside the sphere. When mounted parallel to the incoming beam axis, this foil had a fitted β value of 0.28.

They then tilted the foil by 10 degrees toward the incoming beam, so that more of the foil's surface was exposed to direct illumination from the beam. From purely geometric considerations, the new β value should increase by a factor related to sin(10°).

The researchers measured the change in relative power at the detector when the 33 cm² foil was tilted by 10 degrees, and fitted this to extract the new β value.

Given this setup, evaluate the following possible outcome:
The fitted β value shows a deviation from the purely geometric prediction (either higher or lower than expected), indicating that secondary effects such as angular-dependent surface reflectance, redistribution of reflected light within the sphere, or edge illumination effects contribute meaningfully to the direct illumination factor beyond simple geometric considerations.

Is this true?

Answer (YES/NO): NO